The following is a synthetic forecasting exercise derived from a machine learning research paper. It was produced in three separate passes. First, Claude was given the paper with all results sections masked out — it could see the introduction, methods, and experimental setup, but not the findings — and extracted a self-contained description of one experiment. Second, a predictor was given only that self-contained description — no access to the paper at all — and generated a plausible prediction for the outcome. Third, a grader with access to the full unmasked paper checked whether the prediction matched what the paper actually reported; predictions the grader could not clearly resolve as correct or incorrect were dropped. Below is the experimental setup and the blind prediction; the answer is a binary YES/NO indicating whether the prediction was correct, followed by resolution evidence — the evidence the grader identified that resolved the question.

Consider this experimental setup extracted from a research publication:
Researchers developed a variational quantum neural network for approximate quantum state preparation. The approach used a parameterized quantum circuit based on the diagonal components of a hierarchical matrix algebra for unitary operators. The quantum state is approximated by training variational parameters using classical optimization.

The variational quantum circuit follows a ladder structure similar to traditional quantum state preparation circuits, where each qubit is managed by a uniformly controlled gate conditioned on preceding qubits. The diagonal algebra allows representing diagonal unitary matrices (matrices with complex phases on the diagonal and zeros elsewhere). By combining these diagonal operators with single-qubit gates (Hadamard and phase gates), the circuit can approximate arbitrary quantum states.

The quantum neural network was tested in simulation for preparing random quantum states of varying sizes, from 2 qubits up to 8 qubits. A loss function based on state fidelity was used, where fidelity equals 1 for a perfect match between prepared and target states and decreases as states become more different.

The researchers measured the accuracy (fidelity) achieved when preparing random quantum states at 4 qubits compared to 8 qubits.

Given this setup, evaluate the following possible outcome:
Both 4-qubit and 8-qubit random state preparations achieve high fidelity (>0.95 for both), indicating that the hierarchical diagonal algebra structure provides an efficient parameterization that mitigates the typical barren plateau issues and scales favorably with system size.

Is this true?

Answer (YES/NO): YES